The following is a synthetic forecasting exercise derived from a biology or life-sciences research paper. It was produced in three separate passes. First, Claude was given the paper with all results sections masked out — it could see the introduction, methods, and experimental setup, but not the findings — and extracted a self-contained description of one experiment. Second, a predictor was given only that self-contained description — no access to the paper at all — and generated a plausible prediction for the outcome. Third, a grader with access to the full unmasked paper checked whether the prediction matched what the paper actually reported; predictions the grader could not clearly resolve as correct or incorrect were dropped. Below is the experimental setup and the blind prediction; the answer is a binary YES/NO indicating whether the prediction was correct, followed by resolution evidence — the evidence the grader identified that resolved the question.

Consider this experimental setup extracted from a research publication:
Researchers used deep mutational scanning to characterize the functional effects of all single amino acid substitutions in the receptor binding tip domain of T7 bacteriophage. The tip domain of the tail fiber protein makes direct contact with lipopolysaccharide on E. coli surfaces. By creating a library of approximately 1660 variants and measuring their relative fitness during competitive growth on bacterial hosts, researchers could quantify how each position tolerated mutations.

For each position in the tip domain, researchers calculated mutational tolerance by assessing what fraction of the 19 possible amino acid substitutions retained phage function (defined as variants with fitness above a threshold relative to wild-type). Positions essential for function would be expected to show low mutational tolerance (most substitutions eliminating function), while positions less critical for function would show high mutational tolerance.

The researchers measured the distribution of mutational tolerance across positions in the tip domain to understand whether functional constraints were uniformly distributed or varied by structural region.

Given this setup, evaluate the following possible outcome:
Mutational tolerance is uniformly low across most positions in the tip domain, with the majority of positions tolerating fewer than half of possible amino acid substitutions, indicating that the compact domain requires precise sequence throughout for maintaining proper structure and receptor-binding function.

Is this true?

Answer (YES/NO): NO